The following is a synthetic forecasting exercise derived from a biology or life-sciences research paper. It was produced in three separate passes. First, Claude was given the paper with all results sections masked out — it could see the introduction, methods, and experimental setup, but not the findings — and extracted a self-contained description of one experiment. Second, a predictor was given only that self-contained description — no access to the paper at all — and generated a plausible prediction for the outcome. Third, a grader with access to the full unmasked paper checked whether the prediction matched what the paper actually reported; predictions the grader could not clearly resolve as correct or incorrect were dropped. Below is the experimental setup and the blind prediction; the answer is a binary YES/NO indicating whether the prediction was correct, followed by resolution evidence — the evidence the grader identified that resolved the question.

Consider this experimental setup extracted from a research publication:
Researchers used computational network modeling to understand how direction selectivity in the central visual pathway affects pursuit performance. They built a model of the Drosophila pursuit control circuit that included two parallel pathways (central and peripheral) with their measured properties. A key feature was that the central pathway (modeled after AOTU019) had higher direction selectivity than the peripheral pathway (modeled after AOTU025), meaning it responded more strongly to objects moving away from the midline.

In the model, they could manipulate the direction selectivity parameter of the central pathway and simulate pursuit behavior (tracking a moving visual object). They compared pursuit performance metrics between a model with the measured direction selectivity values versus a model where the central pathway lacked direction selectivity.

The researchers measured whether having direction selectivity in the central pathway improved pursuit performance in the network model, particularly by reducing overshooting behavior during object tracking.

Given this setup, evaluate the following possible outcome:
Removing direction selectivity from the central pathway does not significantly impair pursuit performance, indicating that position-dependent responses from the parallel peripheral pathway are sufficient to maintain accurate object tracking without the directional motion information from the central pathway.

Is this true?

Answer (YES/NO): NO